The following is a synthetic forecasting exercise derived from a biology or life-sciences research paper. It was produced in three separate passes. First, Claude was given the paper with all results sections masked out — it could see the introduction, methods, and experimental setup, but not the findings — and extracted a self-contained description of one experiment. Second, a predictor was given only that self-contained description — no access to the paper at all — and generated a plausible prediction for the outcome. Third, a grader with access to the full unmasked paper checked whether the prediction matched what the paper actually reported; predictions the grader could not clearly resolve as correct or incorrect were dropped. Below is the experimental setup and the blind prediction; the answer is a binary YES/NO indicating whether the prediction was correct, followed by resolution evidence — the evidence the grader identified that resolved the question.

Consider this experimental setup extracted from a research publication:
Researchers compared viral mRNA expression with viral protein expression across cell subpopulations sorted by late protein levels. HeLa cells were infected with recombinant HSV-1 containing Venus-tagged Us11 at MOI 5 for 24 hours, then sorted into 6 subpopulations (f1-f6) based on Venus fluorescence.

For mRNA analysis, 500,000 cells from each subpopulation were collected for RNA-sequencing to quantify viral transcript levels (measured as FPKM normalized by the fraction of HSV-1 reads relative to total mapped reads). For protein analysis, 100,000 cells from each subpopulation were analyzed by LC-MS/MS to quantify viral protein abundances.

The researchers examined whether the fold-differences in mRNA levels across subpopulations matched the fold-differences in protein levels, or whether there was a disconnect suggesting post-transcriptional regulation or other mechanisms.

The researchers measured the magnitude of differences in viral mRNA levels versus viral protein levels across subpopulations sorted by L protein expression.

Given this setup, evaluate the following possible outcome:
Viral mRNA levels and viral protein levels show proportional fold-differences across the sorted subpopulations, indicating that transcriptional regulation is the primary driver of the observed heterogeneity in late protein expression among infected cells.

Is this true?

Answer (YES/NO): NO